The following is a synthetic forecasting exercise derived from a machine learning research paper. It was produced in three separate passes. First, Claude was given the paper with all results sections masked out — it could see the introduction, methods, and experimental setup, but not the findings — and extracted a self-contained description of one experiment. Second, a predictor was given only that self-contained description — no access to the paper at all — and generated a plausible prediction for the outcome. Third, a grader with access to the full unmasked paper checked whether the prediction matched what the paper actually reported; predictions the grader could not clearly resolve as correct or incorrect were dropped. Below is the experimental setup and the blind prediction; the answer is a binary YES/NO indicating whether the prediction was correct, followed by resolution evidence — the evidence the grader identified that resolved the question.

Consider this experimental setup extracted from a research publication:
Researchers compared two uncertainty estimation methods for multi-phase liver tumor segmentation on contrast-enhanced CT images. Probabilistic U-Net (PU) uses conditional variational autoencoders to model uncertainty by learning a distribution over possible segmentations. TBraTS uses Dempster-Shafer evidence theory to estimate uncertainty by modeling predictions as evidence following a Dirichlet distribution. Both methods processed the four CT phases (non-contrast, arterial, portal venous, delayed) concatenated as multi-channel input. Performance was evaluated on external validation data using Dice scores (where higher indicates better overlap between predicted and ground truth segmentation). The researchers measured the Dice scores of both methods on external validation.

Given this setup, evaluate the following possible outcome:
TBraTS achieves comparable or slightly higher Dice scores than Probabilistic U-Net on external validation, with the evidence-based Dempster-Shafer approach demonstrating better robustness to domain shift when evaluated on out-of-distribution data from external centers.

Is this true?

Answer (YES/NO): YES